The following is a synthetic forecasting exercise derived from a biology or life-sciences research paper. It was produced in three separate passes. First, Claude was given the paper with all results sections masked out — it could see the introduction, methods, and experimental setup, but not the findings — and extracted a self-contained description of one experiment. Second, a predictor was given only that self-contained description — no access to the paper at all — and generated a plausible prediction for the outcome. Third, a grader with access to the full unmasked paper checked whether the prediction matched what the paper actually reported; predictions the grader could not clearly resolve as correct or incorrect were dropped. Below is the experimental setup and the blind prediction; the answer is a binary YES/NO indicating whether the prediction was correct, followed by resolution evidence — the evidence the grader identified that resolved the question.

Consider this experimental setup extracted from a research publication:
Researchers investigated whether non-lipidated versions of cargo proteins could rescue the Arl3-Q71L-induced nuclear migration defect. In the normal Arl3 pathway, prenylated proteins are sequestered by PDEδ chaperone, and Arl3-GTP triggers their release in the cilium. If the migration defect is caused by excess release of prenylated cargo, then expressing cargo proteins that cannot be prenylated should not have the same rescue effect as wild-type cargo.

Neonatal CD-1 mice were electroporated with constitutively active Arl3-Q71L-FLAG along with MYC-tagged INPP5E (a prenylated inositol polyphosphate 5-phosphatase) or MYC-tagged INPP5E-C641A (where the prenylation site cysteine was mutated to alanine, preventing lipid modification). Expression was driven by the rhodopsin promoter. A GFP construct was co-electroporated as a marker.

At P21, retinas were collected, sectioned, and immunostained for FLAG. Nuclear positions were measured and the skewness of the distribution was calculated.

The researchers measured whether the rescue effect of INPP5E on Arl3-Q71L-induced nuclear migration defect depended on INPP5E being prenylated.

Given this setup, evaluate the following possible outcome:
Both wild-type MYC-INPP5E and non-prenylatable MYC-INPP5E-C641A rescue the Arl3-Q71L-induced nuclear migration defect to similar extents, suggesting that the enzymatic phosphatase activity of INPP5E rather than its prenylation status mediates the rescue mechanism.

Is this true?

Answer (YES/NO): NO